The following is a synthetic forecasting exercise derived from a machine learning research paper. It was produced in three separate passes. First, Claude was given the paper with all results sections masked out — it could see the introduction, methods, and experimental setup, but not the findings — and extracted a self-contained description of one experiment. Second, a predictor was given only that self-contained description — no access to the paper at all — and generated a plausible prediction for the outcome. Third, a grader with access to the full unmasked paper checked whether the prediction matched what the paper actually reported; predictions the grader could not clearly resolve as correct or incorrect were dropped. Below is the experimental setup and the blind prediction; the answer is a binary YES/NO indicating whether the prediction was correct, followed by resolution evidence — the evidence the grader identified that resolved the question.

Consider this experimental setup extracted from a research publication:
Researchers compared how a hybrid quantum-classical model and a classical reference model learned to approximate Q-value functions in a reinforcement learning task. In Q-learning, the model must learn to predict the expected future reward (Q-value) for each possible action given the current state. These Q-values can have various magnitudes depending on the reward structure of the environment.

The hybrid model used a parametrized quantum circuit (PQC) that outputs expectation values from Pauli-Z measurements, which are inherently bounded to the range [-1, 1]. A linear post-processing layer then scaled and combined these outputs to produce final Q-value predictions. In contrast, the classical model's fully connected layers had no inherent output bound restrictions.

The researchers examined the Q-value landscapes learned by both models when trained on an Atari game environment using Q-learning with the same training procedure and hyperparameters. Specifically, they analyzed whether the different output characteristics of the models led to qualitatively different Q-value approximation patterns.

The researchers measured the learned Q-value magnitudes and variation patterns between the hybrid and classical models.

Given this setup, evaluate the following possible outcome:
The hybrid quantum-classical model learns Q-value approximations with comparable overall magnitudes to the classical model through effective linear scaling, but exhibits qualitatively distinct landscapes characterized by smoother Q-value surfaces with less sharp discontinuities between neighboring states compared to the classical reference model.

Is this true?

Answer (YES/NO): NO